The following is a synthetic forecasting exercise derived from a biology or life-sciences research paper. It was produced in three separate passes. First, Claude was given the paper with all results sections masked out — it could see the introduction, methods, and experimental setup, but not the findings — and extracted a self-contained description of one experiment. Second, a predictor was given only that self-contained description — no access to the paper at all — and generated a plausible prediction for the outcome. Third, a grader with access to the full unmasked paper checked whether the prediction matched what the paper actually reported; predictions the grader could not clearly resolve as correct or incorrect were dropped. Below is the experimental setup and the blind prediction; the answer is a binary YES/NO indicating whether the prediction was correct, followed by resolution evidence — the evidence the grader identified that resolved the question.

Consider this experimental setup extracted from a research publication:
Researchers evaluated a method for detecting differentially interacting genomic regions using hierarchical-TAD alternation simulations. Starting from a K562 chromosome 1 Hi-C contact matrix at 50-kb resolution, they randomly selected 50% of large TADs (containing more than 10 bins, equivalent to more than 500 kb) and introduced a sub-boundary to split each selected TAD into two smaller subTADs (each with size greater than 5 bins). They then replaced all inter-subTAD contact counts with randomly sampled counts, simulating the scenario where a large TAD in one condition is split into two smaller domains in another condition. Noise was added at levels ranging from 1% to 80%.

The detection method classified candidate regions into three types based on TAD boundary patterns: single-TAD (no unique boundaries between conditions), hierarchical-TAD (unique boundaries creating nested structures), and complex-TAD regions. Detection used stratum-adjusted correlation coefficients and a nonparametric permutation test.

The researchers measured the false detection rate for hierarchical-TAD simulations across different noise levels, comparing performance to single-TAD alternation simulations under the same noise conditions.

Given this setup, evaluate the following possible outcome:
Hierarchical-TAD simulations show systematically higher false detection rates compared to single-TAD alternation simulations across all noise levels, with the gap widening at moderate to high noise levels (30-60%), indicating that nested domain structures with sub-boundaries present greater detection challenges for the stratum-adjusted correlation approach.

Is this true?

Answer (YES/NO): NO